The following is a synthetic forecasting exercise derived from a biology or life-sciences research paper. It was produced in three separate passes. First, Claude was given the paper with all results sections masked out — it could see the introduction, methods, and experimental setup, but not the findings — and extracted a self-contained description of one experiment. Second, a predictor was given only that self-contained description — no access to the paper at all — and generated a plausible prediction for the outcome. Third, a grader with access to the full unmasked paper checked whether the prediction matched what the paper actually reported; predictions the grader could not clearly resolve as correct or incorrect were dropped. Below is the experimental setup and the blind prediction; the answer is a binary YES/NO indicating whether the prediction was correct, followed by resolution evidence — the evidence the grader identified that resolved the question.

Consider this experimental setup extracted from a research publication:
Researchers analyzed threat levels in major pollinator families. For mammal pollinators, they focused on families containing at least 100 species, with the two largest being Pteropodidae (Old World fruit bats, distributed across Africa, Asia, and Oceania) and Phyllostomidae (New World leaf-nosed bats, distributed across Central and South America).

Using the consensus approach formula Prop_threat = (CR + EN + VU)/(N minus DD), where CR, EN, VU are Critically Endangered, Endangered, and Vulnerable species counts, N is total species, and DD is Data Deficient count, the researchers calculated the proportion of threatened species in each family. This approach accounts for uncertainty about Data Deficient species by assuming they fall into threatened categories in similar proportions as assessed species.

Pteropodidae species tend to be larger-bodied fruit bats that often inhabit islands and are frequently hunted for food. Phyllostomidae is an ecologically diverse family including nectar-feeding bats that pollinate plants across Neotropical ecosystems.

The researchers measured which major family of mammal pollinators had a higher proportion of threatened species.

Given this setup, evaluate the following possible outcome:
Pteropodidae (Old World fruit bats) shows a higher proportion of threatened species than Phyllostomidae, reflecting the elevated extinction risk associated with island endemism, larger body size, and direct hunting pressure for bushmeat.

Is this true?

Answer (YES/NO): YES